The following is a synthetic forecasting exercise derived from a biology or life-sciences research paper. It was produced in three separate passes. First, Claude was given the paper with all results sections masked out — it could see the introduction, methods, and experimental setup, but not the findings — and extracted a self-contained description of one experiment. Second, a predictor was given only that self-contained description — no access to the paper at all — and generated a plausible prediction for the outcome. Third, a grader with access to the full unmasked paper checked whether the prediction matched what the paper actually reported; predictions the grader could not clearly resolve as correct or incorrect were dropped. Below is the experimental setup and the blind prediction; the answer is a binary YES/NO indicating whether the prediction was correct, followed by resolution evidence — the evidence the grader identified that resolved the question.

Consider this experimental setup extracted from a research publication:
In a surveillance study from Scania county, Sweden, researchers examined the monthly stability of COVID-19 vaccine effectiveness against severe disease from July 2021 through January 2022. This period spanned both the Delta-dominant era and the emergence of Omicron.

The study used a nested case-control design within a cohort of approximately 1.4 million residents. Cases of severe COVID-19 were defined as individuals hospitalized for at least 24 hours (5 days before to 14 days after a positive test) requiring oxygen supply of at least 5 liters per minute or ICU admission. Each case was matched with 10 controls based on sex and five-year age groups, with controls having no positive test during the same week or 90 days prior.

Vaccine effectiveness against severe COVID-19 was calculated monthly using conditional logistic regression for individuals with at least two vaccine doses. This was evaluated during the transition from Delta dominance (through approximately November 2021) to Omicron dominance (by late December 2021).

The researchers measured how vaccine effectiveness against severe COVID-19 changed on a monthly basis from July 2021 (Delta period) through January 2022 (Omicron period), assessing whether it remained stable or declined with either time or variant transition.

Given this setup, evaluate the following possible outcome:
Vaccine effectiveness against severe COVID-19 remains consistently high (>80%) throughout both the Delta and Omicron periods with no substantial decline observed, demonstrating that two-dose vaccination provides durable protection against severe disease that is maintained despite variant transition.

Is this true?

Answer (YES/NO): YES